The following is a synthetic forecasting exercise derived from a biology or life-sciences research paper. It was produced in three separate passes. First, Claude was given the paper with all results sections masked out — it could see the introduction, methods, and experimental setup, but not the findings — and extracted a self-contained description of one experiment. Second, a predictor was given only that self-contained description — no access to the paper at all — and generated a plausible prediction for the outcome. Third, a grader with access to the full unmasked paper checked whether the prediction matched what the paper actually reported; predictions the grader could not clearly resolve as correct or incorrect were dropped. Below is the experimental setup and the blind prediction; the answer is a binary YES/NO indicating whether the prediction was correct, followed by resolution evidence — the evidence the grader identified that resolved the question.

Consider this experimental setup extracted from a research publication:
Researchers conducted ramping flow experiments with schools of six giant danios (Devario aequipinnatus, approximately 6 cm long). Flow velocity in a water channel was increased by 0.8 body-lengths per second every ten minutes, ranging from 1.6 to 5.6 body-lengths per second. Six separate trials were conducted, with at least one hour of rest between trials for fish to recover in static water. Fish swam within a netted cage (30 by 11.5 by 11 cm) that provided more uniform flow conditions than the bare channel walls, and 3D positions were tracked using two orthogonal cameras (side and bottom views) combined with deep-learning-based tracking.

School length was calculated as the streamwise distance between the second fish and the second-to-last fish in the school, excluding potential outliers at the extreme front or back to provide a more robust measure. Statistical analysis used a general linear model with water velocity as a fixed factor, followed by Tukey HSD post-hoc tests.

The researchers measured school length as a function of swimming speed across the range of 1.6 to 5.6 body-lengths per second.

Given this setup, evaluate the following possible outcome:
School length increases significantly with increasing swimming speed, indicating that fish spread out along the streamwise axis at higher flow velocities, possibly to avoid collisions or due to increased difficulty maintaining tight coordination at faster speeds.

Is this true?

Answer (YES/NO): YES